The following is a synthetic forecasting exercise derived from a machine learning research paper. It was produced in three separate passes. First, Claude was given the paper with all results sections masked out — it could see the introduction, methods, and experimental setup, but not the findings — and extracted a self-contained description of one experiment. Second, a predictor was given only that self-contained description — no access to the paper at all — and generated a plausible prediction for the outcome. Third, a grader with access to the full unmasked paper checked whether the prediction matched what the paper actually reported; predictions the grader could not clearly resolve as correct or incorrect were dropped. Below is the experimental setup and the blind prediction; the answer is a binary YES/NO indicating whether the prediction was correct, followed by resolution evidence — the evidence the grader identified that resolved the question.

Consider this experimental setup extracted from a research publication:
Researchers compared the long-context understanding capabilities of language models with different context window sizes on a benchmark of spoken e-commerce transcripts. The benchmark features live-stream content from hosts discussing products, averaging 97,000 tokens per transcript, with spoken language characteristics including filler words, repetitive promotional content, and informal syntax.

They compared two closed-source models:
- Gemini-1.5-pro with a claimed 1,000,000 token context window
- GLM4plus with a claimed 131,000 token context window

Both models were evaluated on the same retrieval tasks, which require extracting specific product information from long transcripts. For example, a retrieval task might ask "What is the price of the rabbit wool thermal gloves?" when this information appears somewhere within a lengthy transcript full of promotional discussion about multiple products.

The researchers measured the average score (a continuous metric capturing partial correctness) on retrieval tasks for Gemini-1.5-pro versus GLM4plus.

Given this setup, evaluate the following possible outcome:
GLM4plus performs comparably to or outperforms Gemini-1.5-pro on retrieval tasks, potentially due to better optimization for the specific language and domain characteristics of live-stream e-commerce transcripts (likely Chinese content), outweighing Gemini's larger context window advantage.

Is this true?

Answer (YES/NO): NO